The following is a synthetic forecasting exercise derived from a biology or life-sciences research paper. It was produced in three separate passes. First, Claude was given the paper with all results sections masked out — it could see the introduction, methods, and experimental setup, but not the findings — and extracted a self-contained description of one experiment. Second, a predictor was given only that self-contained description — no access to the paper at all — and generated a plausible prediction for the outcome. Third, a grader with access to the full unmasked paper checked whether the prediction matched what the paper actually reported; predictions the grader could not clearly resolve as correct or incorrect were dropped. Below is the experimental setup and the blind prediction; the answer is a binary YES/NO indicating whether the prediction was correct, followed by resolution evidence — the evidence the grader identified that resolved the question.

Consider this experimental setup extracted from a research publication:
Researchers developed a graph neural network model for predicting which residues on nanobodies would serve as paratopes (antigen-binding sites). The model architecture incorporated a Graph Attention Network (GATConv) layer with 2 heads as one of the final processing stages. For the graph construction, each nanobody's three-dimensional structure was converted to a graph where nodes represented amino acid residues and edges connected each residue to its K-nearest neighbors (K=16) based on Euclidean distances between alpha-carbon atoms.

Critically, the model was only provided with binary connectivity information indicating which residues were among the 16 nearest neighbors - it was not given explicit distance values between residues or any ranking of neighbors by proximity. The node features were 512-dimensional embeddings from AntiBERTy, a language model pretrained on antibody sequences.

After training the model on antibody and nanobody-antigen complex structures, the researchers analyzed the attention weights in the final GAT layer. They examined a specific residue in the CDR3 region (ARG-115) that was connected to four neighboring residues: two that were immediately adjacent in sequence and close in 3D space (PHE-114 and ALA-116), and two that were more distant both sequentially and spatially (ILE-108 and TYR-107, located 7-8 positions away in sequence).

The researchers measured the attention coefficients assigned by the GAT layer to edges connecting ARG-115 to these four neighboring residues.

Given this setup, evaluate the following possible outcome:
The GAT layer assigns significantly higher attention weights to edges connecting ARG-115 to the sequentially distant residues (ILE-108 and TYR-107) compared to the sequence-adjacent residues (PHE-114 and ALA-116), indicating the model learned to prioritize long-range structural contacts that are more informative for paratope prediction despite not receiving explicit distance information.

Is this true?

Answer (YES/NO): NO